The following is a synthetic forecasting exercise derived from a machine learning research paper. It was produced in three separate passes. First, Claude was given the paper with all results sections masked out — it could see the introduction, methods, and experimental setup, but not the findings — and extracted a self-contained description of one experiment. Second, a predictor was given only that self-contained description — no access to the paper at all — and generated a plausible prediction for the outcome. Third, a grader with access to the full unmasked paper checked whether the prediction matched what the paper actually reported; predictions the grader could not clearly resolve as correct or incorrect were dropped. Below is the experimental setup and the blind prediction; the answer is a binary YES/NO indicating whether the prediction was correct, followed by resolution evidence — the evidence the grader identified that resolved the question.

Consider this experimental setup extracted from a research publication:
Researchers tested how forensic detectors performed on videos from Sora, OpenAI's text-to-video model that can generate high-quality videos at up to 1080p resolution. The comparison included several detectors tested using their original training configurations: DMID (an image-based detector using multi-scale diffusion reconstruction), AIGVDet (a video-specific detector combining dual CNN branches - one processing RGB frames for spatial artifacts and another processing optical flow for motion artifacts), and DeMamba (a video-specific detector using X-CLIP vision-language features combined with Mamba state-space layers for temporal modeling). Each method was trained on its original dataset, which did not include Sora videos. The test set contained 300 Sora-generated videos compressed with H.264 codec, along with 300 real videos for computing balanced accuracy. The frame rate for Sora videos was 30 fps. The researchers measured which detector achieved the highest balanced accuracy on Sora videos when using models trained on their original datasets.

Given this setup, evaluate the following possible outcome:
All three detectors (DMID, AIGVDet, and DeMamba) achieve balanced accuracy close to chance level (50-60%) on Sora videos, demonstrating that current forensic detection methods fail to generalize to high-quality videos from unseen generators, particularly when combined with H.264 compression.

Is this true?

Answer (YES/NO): NO